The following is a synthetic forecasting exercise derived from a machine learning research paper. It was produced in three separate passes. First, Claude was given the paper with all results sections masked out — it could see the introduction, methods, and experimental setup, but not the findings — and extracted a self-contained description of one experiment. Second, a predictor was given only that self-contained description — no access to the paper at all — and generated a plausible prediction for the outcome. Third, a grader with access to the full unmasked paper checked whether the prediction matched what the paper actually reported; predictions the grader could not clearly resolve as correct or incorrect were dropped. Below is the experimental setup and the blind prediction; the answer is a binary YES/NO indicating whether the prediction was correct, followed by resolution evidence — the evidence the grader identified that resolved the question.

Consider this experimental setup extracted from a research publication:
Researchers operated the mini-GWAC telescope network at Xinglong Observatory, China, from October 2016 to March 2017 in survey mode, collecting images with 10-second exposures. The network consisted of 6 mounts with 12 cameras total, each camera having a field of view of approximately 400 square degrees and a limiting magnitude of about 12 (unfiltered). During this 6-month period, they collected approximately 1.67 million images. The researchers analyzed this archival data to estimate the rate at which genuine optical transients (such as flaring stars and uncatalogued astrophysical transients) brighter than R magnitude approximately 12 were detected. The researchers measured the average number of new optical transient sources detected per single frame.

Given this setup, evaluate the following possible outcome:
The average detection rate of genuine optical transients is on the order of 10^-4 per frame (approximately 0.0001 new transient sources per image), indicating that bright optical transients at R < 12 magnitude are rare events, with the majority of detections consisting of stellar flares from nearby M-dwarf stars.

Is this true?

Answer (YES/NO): NO